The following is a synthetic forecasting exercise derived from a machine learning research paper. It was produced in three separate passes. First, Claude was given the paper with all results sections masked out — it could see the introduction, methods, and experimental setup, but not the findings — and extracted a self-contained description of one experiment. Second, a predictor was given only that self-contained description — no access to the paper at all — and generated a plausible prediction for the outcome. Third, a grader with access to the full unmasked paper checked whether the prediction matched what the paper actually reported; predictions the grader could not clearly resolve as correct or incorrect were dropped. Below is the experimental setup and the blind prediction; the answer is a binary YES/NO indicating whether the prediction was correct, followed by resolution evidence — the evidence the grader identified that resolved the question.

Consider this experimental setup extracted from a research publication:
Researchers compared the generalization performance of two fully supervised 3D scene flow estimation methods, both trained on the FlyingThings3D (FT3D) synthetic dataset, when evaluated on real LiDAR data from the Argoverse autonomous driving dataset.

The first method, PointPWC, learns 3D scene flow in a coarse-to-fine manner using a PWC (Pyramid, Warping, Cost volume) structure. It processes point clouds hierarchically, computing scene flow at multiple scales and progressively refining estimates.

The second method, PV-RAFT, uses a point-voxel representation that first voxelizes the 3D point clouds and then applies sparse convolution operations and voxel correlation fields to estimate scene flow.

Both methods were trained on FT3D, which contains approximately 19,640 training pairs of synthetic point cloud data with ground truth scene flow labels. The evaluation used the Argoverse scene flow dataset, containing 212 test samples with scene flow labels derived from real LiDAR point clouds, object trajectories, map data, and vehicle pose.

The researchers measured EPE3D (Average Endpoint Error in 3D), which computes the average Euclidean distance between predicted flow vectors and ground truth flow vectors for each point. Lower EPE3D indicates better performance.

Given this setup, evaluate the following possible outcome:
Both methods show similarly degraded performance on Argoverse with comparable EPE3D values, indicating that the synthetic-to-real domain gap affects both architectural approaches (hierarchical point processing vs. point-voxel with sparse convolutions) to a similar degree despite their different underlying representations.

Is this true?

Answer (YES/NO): NO